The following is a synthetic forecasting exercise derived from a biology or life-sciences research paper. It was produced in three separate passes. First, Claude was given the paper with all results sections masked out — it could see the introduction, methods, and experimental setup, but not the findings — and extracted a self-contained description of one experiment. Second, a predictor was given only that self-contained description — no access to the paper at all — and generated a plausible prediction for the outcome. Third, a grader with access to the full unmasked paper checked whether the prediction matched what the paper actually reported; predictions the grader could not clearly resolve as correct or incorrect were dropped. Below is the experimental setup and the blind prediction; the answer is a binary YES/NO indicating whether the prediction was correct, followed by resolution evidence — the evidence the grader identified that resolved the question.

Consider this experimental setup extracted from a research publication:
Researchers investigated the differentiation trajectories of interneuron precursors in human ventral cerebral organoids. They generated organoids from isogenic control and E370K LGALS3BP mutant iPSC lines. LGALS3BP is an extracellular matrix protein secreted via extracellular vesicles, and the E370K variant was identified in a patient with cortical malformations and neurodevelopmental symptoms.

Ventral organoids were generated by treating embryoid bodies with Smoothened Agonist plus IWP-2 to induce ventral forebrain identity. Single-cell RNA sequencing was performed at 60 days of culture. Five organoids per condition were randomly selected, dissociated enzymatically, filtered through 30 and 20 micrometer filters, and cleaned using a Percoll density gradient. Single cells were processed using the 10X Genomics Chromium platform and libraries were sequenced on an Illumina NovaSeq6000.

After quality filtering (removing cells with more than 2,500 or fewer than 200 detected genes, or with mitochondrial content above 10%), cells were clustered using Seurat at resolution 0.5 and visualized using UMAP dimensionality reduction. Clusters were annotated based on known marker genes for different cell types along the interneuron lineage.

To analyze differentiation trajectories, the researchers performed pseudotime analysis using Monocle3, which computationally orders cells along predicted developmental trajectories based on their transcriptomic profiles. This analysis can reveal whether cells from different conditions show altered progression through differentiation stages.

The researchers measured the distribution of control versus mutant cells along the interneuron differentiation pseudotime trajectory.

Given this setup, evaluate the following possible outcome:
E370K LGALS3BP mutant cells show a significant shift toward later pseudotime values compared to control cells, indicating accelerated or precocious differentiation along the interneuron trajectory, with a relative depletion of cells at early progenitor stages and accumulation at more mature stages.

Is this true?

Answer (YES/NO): NO